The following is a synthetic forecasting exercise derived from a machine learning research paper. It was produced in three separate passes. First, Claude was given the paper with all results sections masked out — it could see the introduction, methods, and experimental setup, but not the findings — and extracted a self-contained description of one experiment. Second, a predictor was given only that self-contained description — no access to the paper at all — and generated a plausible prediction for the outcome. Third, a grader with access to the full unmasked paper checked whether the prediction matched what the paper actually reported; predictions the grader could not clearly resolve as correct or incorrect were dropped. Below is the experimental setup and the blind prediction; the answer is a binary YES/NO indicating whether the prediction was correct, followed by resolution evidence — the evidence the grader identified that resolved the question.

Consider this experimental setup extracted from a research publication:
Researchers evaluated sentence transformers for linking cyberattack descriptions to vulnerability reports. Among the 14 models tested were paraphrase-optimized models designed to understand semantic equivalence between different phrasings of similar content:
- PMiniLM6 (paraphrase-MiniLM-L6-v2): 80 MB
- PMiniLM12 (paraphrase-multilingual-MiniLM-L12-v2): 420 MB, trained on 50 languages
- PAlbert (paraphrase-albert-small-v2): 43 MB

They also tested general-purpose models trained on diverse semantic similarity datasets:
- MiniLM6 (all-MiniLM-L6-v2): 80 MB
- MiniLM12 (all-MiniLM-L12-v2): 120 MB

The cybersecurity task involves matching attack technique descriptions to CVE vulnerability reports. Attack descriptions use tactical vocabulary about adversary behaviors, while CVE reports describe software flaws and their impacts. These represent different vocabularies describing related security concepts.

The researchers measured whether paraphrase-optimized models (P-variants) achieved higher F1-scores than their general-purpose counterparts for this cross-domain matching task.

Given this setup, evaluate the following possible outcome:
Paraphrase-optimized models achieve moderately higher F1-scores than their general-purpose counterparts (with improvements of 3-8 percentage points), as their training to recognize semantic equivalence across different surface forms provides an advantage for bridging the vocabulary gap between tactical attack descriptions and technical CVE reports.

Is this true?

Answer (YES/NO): NO